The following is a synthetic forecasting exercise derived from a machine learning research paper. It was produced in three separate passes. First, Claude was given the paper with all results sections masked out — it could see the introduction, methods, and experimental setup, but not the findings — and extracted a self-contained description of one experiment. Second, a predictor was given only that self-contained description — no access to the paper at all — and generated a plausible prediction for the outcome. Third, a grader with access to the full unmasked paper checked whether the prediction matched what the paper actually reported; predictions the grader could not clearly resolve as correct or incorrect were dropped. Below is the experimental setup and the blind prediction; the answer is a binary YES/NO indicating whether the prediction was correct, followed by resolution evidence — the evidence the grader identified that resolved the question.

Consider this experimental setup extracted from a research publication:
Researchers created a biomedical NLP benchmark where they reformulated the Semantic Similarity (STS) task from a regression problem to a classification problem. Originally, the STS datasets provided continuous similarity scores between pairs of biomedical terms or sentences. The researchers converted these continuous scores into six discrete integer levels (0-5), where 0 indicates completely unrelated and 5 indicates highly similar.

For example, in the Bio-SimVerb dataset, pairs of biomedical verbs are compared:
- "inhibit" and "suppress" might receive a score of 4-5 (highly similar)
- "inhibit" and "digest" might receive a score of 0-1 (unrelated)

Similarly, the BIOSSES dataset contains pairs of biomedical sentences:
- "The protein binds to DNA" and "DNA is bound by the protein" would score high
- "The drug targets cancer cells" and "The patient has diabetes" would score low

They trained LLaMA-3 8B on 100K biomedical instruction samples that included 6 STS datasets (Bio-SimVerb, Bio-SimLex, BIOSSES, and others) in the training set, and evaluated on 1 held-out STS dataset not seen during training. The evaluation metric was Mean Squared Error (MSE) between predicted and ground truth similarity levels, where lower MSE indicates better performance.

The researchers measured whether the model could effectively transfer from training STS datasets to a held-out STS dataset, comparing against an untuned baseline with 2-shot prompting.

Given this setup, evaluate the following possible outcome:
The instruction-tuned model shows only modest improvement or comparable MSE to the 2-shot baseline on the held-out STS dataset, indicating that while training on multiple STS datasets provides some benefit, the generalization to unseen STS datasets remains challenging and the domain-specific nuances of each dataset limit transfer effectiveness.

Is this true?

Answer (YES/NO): NO